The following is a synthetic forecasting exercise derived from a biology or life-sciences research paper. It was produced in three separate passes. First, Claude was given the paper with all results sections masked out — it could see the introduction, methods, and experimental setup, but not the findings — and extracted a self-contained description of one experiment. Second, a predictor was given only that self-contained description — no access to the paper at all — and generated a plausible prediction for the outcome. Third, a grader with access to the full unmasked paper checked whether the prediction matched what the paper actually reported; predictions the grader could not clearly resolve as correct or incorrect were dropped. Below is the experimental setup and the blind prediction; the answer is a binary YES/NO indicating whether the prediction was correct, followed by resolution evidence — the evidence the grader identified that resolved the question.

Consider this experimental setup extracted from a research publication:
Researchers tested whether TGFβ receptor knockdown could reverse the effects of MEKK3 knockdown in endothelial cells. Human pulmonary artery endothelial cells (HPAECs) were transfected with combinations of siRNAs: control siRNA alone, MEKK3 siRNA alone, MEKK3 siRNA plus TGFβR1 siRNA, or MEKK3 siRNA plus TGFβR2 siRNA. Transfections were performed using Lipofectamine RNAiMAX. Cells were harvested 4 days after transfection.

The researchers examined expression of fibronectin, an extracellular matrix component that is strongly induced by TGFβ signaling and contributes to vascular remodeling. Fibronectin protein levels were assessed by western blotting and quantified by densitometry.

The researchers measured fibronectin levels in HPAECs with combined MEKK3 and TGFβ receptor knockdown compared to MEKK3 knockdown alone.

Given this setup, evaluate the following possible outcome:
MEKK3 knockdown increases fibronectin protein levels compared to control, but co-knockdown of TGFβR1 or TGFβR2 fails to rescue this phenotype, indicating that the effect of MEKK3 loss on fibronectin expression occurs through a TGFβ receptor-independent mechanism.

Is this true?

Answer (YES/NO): NO